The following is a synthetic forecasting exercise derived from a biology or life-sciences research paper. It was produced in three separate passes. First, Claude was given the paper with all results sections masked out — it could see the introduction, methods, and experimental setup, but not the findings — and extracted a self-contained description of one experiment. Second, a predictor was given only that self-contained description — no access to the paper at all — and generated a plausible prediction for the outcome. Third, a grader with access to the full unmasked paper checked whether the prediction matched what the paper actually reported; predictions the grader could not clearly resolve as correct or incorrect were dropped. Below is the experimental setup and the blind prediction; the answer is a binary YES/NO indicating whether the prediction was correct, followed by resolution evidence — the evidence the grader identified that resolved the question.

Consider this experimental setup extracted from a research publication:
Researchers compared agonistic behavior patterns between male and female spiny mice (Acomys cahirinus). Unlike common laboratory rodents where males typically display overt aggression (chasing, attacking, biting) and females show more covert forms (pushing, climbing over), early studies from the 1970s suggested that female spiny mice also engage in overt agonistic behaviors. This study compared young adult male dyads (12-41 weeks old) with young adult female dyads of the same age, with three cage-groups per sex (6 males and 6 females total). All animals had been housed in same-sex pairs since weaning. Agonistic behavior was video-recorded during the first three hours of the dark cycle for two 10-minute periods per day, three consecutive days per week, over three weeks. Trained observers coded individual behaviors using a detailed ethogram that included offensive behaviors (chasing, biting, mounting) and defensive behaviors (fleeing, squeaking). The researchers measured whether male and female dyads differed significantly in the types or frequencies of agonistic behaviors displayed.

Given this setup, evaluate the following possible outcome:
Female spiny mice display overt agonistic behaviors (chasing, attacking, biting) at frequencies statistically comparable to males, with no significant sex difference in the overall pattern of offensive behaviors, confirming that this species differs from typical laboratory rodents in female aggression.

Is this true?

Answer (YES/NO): YES